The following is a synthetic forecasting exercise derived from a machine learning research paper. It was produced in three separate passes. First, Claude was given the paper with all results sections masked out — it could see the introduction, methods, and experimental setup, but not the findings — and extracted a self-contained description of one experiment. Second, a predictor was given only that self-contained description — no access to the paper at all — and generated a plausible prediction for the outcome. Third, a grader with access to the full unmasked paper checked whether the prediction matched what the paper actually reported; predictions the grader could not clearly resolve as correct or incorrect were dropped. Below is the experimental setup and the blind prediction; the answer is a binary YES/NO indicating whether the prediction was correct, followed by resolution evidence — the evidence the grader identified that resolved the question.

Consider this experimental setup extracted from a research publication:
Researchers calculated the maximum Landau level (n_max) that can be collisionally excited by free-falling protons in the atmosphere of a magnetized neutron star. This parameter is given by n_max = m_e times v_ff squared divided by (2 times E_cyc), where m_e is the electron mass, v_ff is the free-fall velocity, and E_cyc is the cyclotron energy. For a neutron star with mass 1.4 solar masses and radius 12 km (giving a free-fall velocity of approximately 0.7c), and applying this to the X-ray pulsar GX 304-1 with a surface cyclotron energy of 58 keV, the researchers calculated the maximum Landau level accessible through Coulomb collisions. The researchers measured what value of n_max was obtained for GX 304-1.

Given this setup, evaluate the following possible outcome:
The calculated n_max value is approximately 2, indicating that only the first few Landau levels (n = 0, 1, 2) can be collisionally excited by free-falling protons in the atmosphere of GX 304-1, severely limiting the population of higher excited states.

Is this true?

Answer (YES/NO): NO